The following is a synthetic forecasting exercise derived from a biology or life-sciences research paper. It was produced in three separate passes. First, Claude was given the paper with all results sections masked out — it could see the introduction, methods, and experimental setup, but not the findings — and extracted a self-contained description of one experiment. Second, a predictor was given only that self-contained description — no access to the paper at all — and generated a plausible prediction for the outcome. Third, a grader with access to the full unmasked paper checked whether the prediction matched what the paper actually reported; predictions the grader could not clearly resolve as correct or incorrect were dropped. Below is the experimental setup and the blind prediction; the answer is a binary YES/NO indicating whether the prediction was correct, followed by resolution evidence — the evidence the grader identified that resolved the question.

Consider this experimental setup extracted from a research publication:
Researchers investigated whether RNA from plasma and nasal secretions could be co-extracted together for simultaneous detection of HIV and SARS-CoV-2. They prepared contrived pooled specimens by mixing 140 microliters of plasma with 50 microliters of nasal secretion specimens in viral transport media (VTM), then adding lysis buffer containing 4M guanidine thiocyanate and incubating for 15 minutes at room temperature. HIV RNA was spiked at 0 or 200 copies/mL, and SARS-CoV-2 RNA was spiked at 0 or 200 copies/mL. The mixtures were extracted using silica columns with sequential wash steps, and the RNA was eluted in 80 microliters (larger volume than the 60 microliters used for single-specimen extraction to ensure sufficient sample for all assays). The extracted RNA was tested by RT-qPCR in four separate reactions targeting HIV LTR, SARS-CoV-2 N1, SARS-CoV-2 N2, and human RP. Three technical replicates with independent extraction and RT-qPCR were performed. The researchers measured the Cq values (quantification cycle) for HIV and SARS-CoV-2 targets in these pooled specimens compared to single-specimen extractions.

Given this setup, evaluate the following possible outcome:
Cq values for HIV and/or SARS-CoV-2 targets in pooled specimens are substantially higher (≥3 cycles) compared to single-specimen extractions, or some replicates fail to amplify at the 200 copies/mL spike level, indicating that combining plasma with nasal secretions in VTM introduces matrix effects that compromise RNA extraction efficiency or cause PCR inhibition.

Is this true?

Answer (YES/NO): NO